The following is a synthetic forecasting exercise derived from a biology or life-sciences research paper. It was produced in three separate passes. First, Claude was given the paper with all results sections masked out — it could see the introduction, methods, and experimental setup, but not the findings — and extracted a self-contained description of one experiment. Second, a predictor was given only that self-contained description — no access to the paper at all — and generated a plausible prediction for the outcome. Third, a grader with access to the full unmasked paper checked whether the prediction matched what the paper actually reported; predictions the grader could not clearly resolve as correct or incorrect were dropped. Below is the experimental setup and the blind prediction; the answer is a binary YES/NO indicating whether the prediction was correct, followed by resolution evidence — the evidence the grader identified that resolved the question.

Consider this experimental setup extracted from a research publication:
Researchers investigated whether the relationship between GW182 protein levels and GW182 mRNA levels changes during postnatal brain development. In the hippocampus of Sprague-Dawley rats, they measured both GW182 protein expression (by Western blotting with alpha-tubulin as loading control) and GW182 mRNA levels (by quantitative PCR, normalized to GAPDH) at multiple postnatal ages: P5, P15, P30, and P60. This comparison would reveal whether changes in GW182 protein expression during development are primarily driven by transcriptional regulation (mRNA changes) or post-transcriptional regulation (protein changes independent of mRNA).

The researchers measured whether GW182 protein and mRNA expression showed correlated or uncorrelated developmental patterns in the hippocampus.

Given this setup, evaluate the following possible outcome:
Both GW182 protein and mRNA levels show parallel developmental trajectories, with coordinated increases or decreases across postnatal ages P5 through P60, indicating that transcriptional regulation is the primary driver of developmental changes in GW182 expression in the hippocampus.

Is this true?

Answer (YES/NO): NO